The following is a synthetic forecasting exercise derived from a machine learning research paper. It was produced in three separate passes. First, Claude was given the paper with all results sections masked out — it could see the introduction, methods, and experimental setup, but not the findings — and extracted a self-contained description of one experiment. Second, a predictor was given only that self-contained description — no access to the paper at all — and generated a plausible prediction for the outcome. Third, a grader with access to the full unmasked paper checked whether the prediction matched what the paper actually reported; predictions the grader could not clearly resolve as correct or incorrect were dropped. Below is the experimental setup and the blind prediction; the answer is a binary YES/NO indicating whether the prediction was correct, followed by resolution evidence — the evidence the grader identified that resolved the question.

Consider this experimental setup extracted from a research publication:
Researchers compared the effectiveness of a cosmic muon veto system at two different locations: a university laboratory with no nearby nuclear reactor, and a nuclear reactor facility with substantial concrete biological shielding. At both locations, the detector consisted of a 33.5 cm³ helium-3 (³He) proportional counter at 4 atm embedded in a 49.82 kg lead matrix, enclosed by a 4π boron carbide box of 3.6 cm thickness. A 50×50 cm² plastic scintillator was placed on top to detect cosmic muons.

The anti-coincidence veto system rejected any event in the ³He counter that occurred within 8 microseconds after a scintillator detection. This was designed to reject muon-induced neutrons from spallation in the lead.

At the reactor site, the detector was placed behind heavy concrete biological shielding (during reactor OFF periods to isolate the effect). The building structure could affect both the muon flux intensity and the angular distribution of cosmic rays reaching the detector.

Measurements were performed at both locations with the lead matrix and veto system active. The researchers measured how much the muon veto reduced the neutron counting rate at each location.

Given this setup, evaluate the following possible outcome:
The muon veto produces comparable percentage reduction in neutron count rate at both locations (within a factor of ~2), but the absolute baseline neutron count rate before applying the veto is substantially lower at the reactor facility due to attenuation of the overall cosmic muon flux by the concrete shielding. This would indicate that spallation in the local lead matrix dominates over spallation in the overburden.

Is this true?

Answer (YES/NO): NO